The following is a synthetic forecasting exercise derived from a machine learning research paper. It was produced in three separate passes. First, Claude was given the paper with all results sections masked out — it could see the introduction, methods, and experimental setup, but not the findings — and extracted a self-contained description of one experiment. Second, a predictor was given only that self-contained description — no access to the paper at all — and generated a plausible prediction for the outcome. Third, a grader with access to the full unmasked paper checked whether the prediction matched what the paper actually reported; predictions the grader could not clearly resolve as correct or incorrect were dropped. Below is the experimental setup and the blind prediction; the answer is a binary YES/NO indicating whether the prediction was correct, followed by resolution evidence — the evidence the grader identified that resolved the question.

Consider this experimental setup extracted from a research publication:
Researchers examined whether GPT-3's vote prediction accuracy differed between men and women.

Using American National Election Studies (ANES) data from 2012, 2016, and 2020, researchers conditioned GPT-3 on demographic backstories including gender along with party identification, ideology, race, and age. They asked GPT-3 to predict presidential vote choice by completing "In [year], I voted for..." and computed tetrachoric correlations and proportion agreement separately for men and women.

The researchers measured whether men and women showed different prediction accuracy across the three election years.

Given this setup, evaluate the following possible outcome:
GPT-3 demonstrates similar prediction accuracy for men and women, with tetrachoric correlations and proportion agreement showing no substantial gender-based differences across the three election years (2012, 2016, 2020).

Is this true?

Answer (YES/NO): YES